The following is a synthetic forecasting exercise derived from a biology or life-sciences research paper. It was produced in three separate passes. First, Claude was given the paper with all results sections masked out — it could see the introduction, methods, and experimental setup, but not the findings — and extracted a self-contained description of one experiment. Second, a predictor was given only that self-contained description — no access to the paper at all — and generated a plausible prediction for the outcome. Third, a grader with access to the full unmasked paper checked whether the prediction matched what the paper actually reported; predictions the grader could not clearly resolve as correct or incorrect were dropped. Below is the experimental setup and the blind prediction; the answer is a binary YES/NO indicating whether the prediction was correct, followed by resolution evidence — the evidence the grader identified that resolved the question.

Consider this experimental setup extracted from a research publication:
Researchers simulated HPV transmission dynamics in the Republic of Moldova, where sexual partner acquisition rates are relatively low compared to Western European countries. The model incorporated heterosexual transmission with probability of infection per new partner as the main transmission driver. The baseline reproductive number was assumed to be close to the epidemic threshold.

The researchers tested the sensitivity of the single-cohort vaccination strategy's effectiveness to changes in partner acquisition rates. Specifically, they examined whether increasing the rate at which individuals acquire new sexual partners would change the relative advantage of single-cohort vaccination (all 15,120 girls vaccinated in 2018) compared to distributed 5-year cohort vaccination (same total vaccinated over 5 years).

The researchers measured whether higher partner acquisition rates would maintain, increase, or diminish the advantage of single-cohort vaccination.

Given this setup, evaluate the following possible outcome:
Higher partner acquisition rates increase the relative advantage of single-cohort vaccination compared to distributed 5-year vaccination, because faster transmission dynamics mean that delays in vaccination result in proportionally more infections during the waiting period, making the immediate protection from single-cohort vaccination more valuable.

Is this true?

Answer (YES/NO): NO